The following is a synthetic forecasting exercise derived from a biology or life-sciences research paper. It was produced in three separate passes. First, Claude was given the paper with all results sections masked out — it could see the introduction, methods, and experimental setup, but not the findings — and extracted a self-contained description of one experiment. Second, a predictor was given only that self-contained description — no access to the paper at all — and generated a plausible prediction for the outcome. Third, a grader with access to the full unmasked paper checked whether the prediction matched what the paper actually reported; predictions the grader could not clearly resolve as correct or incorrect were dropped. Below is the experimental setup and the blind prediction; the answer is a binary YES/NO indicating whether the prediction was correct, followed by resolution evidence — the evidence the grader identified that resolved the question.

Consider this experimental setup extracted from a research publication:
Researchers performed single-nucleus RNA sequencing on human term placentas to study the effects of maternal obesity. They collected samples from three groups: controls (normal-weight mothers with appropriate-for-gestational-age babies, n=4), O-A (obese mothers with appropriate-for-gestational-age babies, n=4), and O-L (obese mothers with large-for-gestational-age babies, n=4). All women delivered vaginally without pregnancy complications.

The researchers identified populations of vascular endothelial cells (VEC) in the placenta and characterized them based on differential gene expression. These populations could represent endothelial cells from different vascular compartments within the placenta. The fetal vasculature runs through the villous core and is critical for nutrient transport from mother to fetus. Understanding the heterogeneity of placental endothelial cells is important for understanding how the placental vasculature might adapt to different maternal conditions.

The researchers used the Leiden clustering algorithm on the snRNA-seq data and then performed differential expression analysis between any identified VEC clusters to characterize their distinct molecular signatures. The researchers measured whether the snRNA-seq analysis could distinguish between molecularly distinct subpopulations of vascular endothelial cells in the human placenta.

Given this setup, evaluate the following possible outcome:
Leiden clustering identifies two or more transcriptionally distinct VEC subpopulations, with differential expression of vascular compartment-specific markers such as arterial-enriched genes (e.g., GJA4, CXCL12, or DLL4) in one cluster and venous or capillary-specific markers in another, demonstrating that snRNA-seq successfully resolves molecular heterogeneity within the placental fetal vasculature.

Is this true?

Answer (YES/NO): NO